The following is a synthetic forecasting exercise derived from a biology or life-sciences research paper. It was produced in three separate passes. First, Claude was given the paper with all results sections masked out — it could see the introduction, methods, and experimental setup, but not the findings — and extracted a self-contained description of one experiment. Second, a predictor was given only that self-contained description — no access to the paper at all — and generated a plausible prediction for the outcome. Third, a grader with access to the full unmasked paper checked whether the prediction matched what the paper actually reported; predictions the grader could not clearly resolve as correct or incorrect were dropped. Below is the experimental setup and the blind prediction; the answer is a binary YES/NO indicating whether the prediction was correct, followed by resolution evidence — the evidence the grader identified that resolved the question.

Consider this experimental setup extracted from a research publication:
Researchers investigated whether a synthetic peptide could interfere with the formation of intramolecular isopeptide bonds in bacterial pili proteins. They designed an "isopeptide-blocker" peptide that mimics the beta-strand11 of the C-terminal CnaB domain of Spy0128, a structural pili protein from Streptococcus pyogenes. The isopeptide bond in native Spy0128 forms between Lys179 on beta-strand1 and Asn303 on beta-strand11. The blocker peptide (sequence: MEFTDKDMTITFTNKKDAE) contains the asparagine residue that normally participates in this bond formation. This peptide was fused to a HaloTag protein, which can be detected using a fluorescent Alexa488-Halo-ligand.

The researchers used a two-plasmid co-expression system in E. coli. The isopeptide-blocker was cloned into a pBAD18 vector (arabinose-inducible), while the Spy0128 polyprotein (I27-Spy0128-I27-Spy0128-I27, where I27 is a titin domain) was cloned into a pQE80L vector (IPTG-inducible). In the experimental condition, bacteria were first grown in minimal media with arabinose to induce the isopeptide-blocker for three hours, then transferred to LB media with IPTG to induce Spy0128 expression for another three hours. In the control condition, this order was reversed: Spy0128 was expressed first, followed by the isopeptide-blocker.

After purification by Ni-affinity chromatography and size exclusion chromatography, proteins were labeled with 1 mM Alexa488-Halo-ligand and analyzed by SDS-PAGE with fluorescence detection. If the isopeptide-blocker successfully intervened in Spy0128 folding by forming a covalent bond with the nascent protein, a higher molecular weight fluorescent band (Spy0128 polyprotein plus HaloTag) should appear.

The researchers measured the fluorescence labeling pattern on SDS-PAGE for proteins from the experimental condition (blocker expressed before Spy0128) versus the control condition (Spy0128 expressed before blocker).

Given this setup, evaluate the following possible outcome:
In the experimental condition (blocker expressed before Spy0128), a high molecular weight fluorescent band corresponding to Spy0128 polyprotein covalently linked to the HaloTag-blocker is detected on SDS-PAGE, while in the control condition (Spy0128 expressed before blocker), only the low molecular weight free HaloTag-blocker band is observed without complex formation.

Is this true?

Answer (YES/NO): YES